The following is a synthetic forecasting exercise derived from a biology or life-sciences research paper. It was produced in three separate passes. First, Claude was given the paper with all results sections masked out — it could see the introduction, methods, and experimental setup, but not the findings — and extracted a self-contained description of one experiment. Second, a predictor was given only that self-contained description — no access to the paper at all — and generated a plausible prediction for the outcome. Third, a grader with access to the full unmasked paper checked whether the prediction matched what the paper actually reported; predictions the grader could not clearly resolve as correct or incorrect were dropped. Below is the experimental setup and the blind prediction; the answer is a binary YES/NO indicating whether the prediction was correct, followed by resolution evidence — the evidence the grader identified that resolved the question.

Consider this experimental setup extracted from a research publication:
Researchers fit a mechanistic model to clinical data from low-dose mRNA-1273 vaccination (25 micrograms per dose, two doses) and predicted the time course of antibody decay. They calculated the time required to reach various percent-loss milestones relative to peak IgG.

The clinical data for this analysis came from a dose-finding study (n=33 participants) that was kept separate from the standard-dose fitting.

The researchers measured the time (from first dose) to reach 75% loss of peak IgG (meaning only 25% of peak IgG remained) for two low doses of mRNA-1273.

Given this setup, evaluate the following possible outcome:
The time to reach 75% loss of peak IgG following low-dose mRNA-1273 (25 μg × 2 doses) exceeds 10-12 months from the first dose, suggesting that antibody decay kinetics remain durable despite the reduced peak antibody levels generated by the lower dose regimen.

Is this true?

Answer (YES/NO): NO